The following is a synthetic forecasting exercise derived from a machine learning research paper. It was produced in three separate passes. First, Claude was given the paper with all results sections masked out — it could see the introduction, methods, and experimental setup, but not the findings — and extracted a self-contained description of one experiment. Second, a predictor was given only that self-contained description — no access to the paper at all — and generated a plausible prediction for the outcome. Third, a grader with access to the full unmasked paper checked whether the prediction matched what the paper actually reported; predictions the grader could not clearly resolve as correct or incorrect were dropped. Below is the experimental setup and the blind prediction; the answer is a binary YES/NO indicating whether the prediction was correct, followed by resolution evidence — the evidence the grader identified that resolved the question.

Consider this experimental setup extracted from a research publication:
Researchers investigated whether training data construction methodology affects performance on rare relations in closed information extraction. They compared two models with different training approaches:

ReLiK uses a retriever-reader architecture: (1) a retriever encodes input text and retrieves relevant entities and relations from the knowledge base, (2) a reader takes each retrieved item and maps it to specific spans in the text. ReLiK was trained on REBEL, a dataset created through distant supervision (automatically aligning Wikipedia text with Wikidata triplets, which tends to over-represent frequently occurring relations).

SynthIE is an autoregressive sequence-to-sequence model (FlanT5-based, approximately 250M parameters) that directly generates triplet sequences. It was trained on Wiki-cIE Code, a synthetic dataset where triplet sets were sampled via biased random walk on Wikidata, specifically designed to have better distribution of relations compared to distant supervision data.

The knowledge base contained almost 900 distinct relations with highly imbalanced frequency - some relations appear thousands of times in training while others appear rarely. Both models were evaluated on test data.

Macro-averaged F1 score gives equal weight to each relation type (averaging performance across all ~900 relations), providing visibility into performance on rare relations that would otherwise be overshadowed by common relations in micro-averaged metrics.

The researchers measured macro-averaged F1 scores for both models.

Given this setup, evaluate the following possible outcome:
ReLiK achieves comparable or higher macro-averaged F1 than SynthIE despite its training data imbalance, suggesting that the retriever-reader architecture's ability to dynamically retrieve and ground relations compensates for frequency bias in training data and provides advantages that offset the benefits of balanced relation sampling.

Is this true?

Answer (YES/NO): NO